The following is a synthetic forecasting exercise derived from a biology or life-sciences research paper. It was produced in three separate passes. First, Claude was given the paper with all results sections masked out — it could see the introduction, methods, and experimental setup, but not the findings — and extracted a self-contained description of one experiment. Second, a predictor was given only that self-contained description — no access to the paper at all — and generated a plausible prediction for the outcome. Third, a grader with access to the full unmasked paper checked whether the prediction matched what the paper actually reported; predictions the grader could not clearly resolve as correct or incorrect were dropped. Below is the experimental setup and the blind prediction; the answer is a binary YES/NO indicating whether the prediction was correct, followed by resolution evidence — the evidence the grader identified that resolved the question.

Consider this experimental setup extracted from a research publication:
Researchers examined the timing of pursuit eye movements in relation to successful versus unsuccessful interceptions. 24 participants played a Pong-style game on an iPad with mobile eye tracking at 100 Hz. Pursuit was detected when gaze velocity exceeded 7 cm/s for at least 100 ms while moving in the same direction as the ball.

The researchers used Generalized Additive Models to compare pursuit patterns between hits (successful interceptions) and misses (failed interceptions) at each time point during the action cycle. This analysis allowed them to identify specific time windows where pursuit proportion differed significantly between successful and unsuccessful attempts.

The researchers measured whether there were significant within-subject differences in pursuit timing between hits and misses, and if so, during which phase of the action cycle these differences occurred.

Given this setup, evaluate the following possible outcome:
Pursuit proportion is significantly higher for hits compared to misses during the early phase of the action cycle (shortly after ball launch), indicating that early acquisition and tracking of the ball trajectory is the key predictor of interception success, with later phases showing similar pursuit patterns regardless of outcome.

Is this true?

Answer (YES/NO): NO